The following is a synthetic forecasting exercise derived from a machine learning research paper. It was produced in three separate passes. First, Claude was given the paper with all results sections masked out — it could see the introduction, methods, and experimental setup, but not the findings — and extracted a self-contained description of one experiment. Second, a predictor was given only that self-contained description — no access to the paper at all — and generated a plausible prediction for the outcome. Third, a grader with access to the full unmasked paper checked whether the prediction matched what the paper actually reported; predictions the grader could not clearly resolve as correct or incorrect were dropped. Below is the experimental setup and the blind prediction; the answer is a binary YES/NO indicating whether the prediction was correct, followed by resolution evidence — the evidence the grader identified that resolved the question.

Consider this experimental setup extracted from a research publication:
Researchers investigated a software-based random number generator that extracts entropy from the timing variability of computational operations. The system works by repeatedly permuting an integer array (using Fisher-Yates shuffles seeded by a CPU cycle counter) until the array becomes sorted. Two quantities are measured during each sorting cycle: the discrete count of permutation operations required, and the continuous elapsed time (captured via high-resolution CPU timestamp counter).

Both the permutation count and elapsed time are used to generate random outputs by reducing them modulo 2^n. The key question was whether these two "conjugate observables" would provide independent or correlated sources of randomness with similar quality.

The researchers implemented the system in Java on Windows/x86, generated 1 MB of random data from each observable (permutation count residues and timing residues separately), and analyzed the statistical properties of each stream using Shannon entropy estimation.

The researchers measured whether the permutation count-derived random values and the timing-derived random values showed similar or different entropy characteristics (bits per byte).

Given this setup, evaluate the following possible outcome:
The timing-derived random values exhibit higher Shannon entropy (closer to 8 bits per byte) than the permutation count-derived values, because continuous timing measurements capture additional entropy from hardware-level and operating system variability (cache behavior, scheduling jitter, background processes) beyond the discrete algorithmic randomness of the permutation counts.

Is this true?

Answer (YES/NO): NO